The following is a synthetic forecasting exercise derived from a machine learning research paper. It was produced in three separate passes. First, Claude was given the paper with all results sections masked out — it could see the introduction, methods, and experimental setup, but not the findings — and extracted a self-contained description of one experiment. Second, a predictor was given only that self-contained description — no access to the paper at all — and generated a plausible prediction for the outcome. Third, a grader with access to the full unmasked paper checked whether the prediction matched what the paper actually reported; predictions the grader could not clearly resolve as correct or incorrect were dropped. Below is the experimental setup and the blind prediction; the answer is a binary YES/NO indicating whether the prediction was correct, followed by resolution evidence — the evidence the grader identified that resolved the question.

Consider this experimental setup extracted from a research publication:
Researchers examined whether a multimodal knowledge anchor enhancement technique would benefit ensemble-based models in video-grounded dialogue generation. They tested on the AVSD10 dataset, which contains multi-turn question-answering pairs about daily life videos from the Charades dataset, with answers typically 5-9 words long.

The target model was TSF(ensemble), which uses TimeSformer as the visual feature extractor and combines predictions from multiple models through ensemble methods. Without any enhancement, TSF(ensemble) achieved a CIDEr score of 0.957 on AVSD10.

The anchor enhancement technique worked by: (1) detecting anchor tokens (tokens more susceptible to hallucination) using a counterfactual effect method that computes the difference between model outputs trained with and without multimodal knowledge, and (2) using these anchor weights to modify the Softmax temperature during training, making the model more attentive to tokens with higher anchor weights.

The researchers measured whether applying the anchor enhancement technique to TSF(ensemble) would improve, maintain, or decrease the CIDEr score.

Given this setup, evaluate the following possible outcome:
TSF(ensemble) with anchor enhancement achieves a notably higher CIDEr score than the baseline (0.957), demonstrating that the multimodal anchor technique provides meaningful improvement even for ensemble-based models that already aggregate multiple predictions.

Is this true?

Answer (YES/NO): NO